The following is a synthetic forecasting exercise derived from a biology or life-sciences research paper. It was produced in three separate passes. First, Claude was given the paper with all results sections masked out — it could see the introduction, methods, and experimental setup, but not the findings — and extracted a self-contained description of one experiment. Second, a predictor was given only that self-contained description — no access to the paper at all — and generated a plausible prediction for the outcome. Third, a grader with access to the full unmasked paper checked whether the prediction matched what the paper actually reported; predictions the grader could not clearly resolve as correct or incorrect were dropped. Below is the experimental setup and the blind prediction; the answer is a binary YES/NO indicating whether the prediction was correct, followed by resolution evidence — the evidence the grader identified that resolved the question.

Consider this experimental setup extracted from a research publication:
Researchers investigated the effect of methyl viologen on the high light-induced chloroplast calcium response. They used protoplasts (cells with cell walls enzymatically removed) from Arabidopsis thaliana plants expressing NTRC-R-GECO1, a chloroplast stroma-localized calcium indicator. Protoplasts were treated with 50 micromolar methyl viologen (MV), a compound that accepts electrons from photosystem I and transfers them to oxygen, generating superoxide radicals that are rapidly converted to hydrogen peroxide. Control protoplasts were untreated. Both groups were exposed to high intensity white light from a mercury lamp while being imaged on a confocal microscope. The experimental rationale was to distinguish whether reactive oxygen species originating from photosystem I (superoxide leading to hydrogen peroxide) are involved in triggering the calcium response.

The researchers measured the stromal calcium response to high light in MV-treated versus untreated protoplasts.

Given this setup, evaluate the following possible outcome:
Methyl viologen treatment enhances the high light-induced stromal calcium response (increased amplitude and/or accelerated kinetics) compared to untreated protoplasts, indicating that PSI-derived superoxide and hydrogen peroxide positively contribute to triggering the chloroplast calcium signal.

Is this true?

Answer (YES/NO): NO